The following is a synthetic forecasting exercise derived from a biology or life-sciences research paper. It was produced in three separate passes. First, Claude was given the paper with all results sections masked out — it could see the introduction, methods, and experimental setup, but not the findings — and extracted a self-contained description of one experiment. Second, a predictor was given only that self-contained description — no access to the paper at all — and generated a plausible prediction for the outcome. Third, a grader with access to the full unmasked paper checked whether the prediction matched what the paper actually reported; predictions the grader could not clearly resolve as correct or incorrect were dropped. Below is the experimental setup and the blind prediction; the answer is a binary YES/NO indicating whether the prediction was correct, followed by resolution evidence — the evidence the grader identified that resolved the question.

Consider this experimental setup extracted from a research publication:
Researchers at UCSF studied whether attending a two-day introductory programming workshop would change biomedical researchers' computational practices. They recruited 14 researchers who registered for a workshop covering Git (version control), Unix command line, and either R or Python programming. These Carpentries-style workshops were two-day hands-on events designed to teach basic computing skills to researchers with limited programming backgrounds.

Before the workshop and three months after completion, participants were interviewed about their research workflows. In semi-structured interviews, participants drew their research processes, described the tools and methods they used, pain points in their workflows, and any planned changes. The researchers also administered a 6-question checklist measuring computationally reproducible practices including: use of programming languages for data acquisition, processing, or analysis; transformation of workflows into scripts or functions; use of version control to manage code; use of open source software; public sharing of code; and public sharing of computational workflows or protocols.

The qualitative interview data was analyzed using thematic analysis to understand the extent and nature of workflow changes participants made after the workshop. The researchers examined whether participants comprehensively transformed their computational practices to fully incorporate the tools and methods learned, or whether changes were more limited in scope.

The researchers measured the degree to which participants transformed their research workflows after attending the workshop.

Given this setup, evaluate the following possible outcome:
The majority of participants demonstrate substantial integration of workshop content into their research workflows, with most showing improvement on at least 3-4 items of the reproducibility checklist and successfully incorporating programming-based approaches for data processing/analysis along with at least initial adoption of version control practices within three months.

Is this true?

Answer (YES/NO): NO